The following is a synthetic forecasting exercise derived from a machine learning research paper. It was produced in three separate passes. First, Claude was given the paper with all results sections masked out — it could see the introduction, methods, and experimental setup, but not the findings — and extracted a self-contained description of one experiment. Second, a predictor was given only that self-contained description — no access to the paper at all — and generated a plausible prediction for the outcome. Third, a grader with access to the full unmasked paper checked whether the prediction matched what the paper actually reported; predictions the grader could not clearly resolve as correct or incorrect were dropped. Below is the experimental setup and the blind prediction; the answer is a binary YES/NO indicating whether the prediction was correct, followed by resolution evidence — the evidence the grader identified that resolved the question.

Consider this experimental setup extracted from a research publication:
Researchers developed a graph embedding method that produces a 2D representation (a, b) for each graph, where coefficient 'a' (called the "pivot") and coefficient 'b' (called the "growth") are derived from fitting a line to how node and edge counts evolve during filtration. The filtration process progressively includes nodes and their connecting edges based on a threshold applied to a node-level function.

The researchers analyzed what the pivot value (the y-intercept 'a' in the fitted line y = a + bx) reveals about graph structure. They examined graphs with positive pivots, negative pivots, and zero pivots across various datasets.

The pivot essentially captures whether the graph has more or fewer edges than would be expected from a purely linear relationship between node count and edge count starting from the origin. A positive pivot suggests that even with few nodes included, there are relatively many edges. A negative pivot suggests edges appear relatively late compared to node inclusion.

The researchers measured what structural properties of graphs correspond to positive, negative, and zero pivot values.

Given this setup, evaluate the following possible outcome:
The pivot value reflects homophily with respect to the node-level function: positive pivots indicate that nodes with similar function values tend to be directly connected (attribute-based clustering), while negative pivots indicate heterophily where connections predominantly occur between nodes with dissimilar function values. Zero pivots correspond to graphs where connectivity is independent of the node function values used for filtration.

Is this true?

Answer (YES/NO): NO